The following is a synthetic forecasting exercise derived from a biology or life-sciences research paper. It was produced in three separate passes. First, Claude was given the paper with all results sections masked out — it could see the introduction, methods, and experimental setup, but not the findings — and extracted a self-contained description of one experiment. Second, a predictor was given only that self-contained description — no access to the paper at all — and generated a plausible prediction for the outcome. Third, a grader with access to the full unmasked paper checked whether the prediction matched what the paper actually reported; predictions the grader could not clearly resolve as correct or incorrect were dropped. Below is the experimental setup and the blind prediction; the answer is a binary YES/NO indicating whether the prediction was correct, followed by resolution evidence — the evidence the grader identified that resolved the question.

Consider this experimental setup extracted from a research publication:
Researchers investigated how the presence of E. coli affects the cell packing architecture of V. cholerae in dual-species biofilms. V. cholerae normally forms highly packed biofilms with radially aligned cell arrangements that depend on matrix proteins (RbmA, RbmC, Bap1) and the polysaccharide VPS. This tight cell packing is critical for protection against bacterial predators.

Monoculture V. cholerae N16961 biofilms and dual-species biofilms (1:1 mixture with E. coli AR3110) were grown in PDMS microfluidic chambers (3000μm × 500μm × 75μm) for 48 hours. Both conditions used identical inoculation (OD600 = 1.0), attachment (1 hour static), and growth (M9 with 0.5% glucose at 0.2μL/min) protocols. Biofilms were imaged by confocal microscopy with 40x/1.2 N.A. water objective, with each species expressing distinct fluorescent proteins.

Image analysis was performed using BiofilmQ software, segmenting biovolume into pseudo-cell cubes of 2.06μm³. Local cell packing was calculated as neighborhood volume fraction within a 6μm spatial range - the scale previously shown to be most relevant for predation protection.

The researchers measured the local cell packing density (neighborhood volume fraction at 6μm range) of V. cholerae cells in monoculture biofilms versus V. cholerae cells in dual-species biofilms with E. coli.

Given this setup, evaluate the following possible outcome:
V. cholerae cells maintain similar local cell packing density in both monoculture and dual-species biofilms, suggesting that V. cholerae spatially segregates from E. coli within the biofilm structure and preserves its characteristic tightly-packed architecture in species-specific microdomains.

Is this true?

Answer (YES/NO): NO